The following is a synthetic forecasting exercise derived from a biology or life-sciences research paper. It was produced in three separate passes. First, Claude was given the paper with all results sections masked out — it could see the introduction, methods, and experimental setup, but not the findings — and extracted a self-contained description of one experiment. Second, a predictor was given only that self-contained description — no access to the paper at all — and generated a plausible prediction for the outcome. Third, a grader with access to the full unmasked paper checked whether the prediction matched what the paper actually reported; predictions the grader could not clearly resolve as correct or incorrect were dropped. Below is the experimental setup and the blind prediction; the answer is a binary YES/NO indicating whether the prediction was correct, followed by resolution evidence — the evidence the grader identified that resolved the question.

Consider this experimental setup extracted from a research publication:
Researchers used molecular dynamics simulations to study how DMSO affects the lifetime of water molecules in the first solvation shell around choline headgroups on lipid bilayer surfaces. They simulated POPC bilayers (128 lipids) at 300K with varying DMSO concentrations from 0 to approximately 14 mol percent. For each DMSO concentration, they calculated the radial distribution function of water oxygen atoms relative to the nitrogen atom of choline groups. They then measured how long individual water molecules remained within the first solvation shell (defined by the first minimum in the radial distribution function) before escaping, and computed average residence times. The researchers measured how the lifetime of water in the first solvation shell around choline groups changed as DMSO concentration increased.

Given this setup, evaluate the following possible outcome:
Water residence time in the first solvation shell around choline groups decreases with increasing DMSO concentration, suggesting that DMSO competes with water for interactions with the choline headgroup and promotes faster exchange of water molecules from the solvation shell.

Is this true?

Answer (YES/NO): NO